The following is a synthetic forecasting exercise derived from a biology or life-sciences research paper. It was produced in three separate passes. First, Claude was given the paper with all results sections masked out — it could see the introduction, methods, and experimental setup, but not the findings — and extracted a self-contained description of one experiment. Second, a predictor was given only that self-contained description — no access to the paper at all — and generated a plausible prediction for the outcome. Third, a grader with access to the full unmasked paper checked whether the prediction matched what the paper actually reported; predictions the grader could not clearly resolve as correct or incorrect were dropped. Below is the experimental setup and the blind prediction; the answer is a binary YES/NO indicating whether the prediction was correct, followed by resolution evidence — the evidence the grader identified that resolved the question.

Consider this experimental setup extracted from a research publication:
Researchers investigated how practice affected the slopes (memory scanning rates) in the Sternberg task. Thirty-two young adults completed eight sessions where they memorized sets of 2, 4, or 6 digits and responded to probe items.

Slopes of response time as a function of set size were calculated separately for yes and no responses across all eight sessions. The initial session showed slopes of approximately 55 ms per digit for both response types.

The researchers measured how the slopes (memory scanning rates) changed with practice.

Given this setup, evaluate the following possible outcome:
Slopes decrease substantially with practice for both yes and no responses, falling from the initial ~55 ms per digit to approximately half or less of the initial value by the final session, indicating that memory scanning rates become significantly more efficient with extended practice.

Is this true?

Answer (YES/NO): NO